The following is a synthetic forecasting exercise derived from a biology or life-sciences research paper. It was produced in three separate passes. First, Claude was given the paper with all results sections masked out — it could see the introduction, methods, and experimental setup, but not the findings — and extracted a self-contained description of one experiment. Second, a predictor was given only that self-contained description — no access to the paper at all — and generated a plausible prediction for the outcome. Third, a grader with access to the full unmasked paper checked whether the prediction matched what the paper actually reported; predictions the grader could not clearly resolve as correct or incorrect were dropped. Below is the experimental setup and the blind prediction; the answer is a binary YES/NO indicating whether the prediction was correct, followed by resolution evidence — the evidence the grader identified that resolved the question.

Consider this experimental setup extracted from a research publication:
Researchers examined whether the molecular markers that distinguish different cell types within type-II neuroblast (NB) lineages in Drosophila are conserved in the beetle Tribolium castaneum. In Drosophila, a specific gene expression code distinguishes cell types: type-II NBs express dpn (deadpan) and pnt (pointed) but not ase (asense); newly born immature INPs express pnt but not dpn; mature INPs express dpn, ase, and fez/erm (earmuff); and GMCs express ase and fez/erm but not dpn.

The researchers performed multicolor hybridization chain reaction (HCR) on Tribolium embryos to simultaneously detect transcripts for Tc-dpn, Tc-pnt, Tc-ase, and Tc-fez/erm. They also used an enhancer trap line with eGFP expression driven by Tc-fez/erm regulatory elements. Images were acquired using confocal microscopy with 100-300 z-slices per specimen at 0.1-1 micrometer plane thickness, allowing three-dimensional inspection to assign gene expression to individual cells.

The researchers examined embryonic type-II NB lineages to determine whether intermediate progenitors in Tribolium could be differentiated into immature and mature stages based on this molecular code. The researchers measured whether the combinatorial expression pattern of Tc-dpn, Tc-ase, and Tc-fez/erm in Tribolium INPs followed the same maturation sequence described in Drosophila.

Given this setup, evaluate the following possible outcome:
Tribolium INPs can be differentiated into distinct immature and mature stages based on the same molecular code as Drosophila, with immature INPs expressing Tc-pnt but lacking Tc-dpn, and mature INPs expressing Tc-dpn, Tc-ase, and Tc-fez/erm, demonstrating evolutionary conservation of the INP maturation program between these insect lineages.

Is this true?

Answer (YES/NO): YES